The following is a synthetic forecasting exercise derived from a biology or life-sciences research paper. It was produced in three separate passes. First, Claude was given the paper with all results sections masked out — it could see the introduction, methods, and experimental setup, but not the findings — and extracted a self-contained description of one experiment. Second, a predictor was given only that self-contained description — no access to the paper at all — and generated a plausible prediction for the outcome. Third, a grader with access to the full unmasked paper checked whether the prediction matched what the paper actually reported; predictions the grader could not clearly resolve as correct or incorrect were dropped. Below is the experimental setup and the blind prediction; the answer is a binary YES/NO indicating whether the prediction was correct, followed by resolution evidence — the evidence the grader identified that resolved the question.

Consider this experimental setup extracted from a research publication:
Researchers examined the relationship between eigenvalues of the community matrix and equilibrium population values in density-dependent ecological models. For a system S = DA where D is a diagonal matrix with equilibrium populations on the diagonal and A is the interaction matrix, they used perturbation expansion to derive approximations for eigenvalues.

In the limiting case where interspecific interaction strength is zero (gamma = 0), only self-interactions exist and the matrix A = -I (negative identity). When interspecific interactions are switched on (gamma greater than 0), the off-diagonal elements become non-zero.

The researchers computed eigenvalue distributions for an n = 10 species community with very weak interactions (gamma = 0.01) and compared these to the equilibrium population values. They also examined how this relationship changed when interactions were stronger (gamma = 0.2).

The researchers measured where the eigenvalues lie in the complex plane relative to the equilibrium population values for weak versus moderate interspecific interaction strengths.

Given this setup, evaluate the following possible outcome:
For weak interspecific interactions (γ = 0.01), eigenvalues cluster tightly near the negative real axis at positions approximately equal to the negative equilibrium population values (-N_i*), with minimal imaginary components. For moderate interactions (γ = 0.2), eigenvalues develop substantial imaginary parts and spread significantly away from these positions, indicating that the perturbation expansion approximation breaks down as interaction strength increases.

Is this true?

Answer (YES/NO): NO